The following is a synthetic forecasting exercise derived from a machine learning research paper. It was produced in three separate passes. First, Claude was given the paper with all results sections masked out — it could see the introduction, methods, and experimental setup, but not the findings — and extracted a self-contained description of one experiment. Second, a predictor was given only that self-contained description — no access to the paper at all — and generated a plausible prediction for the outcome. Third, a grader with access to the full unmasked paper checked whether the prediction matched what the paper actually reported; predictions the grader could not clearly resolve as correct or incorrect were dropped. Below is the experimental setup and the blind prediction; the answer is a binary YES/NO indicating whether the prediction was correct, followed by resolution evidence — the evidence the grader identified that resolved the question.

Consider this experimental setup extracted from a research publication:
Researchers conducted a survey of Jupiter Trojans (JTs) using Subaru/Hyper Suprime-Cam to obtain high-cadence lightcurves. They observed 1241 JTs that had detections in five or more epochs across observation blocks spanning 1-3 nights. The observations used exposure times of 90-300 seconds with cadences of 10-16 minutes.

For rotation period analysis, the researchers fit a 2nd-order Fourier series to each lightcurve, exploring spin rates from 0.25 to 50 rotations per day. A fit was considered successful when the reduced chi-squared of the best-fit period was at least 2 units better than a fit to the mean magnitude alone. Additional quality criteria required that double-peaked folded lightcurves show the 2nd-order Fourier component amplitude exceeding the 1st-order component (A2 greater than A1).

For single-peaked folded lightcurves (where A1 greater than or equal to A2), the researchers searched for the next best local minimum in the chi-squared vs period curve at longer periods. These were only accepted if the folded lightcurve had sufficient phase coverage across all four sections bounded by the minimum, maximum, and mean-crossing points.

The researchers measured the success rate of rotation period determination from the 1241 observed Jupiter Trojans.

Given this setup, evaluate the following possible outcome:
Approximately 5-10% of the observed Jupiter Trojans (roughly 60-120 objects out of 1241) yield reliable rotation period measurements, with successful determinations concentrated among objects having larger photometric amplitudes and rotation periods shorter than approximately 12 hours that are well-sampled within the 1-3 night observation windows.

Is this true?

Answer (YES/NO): NO